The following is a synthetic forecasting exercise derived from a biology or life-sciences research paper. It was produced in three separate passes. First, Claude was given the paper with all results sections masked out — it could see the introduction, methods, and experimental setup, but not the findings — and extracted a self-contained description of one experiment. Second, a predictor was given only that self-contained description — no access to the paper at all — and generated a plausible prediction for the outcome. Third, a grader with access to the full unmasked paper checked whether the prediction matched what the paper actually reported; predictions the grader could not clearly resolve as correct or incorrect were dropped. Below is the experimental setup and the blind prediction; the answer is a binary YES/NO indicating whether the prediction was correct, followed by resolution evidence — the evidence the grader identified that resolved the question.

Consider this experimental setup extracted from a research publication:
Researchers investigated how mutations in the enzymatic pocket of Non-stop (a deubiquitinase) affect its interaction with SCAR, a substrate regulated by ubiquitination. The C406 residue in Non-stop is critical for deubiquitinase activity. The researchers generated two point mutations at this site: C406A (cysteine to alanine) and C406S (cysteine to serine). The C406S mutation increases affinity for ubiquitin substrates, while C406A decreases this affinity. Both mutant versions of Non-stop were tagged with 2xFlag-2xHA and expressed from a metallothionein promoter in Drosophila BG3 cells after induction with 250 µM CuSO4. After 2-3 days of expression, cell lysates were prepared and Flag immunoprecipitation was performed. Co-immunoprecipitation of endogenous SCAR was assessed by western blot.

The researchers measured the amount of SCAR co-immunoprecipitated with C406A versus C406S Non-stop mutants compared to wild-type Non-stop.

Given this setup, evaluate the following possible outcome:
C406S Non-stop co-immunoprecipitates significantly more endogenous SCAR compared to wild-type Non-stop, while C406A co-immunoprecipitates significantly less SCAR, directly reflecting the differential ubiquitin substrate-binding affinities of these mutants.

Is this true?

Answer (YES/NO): NO